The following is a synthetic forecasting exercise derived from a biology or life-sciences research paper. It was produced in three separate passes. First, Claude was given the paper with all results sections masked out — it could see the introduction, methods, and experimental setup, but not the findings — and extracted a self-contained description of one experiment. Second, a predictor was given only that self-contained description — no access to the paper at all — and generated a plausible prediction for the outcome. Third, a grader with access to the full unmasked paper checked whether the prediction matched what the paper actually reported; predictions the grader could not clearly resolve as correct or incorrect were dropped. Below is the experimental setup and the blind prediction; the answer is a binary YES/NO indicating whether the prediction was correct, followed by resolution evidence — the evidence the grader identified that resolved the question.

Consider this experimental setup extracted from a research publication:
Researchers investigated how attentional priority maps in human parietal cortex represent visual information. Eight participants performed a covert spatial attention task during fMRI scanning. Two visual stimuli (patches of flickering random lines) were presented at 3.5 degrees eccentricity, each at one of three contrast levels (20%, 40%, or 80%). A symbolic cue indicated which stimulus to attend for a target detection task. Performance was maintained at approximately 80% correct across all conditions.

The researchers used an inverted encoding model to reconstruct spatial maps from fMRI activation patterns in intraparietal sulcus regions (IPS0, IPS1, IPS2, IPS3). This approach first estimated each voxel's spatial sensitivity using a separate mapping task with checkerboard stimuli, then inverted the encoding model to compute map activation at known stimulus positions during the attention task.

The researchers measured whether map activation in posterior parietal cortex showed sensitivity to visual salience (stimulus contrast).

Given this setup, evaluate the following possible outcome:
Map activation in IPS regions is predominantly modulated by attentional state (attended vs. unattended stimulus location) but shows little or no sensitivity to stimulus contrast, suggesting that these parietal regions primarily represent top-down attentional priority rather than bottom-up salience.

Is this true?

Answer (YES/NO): YES